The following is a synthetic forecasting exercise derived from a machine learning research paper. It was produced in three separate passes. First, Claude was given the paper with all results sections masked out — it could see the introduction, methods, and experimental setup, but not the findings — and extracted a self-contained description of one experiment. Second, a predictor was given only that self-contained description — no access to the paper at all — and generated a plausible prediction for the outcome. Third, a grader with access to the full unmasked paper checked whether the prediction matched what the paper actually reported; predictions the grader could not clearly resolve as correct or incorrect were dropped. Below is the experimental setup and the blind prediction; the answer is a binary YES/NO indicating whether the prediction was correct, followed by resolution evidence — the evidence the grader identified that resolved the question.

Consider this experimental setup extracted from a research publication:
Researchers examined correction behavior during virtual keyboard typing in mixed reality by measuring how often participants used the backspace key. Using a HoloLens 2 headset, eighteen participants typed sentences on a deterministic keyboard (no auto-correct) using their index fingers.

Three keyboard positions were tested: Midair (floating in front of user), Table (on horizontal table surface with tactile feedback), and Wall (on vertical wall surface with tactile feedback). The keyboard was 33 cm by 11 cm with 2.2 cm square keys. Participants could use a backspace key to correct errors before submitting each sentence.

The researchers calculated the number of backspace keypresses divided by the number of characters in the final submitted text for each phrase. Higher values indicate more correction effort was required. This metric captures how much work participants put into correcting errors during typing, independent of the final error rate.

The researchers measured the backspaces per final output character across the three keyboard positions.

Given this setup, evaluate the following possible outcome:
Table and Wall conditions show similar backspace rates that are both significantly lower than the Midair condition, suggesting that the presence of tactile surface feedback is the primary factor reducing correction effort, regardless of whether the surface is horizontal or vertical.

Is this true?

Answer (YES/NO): NO